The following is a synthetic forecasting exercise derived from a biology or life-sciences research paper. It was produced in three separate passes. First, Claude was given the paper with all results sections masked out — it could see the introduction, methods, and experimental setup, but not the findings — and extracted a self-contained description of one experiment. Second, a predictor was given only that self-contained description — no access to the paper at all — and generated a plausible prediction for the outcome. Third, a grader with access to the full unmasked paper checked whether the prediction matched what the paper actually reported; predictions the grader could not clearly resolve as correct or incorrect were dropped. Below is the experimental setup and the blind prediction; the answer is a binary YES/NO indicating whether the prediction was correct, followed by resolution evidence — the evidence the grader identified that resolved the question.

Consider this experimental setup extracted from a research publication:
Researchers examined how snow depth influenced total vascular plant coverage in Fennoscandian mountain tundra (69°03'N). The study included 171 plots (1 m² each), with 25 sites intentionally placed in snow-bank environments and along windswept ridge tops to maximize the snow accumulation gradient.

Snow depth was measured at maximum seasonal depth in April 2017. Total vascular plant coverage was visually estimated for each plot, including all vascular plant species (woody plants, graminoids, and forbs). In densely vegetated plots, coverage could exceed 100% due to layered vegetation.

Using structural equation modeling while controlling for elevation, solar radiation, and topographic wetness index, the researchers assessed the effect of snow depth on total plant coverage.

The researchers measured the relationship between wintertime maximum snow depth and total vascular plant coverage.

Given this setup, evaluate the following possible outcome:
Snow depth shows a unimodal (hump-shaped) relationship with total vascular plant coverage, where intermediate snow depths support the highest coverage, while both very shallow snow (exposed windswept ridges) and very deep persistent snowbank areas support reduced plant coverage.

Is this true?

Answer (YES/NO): NO